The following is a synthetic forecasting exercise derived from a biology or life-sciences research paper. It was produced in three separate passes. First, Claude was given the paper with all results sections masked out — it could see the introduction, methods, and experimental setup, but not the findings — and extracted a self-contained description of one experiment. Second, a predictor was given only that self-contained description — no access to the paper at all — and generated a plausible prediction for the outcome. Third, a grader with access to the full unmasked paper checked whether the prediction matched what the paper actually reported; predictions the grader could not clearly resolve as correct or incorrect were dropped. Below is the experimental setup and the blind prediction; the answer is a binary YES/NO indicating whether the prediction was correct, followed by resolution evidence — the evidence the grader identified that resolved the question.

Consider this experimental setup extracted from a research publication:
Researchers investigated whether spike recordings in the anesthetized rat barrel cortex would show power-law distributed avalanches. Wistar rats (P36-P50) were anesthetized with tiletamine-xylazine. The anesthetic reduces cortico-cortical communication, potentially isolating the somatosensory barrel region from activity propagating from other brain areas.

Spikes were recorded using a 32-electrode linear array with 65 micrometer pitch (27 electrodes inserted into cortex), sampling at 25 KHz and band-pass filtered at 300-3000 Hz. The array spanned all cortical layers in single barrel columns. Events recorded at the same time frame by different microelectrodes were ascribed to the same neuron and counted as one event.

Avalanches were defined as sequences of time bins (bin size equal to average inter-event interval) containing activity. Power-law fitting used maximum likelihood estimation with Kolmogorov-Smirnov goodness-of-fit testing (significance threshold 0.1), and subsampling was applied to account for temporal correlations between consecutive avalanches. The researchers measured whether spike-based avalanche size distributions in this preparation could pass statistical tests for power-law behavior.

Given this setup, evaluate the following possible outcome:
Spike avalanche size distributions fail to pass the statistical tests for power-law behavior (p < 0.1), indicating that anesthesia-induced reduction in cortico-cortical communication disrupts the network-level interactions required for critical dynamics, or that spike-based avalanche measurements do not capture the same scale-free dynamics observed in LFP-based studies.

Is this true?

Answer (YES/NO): NO